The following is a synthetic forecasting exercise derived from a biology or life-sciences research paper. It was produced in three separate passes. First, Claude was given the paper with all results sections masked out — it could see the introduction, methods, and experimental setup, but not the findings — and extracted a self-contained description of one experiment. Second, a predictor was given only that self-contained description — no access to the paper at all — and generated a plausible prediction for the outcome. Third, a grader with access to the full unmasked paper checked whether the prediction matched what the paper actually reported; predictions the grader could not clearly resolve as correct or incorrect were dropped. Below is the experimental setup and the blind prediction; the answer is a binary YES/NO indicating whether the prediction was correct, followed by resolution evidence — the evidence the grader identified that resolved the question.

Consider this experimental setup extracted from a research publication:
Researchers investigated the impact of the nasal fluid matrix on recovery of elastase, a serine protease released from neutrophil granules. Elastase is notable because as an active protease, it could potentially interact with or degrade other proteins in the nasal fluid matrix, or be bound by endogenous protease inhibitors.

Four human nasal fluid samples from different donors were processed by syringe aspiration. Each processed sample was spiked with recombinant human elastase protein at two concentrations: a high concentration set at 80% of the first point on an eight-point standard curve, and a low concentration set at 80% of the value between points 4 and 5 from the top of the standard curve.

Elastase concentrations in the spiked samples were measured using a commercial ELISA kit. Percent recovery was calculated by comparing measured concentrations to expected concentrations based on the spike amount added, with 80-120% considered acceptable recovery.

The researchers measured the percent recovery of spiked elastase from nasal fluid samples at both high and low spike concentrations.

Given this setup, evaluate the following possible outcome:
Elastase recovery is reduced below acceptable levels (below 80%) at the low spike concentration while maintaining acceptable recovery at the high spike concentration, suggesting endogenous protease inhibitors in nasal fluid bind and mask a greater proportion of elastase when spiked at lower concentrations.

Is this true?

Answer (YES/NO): NO